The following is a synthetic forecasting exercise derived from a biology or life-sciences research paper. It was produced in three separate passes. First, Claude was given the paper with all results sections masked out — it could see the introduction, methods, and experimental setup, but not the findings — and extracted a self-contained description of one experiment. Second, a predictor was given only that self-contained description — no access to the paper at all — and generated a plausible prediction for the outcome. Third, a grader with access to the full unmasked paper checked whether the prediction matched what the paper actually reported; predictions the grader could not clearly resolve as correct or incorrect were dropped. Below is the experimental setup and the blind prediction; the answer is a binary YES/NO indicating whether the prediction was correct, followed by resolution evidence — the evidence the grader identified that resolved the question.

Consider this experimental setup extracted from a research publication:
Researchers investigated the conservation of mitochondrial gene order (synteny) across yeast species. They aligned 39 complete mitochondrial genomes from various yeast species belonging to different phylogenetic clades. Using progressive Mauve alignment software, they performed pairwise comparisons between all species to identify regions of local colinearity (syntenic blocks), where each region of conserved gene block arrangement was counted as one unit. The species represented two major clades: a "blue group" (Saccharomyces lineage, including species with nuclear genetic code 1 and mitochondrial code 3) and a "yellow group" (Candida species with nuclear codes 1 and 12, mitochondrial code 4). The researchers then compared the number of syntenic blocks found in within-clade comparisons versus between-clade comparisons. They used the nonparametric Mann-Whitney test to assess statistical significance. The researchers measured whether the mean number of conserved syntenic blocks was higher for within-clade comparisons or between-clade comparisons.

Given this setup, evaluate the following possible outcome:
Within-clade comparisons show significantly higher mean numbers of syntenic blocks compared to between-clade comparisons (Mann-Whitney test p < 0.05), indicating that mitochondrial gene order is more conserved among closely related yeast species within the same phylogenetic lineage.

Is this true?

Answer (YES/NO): YES